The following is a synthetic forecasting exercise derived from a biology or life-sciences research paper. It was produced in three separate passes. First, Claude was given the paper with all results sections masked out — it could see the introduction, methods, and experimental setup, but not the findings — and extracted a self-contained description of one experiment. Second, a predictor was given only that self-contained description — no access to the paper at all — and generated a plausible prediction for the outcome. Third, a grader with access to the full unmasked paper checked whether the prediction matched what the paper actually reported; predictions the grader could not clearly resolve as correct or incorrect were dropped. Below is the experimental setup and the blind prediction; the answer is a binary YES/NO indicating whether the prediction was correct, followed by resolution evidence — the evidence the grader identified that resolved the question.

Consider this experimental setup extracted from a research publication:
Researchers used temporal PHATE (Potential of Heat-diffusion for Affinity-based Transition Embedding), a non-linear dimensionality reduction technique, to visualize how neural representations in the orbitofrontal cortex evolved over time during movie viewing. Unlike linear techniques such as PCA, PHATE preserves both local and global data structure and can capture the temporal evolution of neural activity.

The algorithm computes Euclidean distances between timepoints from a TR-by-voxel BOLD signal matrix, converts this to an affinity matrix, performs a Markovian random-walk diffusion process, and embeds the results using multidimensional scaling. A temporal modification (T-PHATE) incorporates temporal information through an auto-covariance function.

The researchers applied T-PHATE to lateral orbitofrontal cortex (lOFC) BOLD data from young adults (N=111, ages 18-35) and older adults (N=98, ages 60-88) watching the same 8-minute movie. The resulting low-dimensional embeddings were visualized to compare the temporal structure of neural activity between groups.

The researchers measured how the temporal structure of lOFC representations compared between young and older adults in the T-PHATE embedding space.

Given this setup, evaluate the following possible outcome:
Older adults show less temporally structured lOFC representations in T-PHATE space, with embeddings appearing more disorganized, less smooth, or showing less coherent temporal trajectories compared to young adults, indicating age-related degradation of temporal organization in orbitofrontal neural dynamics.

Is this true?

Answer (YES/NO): YES